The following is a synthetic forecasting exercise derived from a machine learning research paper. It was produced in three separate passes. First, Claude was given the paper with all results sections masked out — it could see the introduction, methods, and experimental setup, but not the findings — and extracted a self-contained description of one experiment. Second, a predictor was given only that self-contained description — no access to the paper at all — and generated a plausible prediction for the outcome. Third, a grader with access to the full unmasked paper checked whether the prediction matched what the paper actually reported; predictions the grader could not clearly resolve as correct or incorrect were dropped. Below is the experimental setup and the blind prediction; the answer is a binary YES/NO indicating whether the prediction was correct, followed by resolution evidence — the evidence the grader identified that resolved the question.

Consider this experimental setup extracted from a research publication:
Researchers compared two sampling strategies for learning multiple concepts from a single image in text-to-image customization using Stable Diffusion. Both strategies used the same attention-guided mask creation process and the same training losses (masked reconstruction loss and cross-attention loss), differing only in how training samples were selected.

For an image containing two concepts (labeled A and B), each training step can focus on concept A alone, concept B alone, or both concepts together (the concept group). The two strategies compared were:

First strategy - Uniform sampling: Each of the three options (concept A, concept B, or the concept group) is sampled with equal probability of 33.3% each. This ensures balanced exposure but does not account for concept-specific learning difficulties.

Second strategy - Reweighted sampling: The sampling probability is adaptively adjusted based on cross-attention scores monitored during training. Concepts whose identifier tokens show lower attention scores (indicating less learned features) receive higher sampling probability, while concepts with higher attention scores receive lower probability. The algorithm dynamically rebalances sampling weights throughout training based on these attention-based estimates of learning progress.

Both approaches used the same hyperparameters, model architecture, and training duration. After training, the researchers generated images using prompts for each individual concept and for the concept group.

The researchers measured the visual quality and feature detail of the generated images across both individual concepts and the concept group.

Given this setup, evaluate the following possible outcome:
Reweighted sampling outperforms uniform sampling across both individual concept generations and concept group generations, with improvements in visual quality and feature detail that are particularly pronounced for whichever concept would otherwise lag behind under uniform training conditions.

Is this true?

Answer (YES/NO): NO